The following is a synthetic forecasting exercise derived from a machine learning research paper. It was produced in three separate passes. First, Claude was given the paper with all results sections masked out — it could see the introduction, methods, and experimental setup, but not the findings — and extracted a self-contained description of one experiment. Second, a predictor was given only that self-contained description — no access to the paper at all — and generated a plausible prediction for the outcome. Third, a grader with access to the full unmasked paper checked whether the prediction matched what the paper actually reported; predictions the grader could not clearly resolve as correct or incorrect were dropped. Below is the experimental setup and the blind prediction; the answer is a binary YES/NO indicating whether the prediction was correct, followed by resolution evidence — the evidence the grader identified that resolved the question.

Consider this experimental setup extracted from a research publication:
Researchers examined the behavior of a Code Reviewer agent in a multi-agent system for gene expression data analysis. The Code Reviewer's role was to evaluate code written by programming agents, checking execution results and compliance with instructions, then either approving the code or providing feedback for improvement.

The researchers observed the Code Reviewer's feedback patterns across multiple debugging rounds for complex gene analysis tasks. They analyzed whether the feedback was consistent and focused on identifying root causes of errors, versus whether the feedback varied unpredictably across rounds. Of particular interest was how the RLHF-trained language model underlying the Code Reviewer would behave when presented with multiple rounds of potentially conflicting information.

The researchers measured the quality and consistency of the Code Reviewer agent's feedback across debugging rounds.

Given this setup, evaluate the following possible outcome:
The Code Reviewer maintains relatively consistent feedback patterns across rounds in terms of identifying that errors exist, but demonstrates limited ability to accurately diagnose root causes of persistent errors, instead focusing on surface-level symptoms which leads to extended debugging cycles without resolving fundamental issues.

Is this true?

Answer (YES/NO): NO